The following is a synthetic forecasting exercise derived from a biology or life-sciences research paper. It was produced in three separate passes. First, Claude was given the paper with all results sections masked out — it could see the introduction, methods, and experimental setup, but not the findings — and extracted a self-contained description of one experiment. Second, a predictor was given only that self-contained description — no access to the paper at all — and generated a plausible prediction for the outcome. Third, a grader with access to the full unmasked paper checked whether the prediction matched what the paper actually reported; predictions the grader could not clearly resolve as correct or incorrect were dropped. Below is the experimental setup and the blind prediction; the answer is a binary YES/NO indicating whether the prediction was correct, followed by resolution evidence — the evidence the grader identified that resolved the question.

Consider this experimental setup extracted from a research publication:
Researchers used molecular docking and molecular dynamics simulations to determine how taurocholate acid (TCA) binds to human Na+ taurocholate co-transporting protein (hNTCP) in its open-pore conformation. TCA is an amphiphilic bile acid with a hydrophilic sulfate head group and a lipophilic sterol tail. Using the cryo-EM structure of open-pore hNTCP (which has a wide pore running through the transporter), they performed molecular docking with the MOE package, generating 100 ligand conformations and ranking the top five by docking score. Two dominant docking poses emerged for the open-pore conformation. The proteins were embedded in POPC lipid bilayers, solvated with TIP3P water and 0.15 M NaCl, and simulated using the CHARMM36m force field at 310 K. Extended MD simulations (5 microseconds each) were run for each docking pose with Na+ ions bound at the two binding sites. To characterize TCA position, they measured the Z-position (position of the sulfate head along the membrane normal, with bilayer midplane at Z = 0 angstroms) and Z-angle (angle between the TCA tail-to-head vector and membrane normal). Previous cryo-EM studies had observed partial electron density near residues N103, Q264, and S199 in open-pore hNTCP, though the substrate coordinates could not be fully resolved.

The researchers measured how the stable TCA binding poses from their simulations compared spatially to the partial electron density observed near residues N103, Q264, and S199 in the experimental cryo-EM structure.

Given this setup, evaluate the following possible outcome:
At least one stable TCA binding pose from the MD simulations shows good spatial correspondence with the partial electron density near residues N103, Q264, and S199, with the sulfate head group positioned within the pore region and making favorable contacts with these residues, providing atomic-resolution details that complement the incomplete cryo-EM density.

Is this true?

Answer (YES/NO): YES